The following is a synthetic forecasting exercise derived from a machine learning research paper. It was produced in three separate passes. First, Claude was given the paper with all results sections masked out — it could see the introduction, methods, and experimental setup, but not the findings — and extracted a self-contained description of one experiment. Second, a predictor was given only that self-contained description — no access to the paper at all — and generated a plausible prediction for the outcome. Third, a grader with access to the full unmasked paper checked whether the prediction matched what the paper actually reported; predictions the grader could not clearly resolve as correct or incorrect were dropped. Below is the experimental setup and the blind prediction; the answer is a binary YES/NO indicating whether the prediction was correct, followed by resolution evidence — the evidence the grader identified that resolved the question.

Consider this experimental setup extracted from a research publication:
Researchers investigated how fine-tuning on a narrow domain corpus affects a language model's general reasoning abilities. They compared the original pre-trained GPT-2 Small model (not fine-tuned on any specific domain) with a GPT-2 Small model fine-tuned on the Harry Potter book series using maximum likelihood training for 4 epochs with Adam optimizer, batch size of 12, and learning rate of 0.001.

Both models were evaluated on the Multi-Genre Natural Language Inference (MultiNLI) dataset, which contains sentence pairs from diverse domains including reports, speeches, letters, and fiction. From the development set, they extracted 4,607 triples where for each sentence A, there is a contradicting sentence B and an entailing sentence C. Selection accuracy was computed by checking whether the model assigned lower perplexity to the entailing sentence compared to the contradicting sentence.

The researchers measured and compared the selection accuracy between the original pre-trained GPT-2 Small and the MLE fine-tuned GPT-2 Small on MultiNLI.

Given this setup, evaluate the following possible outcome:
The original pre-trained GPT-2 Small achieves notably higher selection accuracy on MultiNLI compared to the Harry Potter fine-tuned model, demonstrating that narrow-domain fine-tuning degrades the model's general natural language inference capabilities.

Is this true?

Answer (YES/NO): YES